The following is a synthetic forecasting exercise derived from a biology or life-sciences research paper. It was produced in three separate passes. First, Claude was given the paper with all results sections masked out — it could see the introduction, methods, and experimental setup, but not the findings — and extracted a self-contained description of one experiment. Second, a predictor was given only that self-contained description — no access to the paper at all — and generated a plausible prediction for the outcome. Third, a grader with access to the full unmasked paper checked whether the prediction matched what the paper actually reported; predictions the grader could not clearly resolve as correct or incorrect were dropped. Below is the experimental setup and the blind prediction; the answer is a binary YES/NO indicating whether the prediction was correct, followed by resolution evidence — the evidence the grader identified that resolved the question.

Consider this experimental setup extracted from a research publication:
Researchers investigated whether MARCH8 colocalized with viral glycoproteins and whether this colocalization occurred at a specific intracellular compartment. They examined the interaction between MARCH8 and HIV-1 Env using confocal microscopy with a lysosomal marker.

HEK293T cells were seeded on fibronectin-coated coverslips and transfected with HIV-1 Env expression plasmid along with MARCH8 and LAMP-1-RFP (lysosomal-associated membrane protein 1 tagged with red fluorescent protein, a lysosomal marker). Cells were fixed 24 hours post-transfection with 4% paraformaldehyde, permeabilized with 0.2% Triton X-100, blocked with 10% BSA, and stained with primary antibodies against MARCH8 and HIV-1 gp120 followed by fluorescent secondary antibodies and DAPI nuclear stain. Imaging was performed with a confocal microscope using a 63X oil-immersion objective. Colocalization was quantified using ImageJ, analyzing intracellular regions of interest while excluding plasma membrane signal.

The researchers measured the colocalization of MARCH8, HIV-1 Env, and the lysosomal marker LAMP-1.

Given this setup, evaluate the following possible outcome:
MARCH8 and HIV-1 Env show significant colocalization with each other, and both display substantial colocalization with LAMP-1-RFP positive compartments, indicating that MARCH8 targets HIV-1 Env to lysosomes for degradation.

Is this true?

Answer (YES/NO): YES